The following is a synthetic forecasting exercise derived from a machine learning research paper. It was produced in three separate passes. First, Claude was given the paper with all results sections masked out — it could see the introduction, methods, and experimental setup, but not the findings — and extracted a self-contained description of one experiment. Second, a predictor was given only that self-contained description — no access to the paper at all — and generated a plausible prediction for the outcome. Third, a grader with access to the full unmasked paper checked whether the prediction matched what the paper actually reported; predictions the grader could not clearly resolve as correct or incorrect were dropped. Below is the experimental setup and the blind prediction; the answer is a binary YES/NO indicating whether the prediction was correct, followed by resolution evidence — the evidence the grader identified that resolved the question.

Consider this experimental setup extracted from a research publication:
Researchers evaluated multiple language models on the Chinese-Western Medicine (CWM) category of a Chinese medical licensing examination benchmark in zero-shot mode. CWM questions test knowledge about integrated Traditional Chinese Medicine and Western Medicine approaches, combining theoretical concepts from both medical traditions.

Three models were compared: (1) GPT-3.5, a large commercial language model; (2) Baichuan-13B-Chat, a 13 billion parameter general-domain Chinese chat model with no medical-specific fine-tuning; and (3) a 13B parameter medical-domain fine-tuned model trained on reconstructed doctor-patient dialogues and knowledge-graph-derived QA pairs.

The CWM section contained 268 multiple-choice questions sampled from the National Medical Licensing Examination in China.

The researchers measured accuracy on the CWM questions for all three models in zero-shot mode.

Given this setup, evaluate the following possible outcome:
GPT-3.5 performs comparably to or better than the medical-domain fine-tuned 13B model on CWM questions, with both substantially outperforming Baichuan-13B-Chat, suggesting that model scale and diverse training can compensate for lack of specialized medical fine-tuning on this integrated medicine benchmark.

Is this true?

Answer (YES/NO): NO